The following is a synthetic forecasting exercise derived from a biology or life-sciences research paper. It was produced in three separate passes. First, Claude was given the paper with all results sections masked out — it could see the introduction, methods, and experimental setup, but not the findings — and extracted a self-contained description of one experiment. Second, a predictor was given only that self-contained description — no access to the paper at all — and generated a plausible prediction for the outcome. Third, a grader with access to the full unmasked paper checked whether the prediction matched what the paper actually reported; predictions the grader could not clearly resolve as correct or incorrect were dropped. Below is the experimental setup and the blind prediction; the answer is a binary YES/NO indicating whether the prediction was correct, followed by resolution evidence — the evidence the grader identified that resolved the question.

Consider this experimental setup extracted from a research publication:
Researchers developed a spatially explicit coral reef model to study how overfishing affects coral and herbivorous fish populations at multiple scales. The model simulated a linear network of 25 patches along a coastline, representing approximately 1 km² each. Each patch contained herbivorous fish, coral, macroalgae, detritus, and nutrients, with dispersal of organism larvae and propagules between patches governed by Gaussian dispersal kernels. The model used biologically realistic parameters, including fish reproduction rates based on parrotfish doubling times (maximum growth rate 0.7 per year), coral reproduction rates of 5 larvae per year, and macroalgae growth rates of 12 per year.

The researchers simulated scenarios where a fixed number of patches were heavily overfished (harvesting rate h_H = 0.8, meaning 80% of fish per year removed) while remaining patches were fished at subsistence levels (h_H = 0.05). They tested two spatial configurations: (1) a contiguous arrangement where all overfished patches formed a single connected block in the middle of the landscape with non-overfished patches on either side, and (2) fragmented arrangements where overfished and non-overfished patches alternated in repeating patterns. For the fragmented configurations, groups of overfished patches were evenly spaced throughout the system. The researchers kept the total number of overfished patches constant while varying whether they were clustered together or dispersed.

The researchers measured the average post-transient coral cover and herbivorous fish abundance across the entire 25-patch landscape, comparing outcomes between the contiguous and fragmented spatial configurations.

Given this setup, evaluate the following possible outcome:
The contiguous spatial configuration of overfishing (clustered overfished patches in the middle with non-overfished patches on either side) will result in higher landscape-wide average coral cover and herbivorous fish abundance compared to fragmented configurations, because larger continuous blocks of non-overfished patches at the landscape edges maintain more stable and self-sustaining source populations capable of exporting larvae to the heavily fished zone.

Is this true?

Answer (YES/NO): NO